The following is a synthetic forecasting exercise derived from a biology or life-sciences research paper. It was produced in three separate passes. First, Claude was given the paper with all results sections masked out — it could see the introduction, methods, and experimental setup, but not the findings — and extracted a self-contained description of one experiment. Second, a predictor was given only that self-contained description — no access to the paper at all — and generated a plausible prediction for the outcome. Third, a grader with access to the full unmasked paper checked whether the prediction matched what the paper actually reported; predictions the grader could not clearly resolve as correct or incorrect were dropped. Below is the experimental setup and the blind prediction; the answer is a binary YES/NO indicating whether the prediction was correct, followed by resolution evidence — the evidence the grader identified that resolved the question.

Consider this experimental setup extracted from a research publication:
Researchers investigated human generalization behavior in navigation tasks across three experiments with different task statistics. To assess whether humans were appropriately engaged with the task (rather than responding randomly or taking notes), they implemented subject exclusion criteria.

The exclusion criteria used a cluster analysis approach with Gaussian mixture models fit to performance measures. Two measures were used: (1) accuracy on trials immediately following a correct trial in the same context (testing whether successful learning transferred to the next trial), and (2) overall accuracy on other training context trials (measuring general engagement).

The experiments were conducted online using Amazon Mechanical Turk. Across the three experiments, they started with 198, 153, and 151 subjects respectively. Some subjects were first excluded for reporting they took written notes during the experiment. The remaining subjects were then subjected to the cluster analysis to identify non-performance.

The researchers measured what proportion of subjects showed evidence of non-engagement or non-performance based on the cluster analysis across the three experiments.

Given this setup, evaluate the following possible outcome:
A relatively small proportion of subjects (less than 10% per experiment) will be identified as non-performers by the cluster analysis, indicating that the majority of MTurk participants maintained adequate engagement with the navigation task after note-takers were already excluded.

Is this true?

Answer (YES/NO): NO